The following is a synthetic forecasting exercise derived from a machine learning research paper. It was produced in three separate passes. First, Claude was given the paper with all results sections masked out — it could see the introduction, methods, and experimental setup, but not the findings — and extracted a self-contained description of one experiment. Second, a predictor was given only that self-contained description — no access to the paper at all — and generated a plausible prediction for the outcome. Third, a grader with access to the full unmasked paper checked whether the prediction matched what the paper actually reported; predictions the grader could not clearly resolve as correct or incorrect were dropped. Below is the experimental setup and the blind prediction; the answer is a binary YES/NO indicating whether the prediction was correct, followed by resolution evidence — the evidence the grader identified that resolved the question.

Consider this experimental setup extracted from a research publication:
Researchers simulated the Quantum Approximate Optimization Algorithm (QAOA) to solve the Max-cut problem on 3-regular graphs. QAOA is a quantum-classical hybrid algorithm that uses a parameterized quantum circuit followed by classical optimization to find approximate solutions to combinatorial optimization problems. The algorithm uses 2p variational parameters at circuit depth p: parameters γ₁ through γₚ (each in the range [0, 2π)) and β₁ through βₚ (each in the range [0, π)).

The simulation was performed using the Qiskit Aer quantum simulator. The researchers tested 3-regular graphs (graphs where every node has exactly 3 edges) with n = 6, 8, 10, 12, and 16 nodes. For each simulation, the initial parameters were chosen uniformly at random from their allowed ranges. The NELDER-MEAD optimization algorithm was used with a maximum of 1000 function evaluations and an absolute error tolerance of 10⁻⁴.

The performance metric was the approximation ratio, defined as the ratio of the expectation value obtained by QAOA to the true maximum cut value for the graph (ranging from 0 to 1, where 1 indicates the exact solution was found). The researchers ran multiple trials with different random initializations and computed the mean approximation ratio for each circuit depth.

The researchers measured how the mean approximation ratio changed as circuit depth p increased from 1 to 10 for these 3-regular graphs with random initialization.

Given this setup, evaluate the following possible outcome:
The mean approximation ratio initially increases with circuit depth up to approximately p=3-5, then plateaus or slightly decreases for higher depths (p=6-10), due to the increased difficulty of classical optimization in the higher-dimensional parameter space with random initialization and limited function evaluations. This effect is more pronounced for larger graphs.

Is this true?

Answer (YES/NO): YES